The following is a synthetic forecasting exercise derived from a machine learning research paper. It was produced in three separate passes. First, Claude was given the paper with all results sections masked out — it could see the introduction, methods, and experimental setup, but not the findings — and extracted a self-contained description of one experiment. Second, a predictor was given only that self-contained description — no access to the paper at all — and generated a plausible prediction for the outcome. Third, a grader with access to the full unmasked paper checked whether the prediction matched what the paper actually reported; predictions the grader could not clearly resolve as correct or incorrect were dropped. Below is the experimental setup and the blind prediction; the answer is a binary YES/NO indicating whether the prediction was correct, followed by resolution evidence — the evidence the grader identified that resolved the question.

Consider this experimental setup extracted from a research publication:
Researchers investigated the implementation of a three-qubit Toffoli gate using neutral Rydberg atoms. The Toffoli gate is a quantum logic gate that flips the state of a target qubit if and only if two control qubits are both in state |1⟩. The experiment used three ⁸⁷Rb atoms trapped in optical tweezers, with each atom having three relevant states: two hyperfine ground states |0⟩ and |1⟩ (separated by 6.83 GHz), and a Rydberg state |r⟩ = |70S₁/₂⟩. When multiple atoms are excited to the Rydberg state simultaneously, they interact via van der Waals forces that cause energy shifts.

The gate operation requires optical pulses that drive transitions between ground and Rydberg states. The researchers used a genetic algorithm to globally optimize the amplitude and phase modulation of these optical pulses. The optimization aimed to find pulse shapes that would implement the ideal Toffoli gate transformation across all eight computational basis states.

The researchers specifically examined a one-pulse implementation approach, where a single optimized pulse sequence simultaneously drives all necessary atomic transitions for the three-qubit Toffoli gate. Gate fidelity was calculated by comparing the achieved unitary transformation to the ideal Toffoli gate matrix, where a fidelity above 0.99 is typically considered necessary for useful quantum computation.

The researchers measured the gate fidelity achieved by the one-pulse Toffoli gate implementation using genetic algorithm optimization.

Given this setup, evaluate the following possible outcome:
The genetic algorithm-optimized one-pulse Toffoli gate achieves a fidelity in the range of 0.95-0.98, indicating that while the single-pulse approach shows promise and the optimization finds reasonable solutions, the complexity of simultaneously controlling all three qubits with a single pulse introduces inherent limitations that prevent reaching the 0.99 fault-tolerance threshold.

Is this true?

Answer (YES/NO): NO